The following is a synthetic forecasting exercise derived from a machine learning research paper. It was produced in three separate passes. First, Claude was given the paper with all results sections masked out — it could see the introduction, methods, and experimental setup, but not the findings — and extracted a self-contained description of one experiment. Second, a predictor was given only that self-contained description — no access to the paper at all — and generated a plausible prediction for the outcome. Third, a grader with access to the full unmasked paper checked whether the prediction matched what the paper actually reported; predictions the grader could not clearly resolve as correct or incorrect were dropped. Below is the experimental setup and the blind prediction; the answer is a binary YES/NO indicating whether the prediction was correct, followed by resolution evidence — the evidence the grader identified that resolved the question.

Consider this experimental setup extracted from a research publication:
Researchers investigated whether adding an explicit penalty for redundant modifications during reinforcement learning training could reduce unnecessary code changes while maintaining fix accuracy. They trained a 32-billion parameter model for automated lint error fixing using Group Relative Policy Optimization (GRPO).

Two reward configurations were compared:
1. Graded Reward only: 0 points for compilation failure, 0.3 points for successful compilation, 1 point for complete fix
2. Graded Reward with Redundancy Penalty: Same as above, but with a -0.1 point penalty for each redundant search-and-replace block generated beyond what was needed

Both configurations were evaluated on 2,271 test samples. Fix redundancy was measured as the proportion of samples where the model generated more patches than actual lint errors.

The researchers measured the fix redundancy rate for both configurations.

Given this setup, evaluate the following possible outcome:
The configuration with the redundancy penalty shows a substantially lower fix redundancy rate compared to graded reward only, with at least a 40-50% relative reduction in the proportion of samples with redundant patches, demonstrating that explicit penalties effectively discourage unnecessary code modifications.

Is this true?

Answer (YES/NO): YES